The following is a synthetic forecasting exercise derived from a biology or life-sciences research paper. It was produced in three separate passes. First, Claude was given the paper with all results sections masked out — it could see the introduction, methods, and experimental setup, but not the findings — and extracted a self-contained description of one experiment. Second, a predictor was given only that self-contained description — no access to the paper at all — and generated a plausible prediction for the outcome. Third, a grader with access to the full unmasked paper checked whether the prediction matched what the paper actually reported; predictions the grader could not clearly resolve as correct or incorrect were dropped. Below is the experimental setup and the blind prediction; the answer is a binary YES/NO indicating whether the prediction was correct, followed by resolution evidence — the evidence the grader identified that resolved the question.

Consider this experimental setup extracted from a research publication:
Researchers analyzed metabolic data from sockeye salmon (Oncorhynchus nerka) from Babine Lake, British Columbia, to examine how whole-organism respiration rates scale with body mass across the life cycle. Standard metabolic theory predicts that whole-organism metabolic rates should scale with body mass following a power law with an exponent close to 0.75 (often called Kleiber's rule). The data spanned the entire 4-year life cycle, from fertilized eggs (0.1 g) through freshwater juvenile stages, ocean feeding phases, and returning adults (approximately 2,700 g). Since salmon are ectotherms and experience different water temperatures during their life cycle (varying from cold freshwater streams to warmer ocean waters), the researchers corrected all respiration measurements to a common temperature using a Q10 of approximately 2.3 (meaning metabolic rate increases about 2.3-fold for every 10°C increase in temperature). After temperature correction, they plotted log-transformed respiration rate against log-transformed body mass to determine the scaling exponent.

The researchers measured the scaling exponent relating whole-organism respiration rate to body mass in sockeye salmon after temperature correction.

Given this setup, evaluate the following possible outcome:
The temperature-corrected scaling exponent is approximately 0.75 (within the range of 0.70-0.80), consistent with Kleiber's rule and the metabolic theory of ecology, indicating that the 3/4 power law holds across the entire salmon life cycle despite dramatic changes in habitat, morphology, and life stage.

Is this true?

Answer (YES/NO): NO